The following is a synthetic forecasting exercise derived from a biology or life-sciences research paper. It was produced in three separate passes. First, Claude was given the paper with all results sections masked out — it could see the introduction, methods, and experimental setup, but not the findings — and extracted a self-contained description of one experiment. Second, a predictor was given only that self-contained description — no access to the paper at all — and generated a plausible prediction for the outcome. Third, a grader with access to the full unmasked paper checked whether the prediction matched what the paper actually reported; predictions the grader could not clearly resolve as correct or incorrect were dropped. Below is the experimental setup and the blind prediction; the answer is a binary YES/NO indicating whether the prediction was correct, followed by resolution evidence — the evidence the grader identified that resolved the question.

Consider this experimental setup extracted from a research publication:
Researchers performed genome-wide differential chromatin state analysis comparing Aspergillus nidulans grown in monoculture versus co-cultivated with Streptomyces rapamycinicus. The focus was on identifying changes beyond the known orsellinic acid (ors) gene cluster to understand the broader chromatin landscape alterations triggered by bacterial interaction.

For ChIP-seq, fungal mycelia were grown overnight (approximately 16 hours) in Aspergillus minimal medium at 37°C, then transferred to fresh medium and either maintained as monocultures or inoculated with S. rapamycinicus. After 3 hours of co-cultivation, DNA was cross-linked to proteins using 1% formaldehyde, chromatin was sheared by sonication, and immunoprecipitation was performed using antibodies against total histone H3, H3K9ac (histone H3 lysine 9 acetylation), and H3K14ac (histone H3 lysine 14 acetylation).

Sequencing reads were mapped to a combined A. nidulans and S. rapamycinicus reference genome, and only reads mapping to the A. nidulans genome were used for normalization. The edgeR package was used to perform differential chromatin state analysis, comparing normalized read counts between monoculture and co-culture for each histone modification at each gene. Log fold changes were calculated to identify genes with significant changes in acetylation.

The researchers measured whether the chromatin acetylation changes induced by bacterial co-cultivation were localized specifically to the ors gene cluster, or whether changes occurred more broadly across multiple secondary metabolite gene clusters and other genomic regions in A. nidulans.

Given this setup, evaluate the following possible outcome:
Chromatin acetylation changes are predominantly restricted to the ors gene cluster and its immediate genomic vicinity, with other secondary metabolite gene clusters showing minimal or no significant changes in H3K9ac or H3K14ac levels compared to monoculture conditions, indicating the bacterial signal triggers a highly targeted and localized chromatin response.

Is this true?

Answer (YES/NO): NO